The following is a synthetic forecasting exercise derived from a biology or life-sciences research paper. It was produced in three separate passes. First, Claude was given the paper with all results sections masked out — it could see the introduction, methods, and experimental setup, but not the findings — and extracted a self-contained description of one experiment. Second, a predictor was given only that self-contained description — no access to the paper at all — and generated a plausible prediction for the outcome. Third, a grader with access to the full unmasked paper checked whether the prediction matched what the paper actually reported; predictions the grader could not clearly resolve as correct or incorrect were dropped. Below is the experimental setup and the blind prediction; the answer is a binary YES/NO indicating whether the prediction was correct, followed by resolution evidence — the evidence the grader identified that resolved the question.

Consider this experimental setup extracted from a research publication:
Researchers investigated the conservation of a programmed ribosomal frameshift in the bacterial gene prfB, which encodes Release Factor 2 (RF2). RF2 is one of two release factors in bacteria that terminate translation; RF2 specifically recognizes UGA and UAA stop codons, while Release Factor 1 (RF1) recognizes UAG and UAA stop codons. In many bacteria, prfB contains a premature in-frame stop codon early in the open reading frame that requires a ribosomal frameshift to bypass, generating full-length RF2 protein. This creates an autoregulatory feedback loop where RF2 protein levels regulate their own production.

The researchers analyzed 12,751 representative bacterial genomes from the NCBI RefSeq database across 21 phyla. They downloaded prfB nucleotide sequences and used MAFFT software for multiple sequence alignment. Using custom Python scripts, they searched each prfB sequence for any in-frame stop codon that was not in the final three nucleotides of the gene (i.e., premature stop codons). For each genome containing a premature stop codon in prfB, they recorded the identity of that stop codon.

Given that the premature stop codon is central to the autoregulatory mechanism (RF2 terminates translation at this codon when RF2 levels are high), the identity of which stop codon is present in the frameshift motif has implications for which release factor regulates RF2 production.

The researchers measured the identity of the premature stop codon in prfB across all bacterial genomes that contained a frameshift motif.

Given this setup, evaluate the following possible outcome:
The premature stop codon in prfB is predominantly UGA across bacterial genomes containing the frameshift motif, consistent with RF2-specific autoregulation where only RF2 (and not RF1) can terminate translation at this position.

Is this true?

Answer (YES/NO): YES